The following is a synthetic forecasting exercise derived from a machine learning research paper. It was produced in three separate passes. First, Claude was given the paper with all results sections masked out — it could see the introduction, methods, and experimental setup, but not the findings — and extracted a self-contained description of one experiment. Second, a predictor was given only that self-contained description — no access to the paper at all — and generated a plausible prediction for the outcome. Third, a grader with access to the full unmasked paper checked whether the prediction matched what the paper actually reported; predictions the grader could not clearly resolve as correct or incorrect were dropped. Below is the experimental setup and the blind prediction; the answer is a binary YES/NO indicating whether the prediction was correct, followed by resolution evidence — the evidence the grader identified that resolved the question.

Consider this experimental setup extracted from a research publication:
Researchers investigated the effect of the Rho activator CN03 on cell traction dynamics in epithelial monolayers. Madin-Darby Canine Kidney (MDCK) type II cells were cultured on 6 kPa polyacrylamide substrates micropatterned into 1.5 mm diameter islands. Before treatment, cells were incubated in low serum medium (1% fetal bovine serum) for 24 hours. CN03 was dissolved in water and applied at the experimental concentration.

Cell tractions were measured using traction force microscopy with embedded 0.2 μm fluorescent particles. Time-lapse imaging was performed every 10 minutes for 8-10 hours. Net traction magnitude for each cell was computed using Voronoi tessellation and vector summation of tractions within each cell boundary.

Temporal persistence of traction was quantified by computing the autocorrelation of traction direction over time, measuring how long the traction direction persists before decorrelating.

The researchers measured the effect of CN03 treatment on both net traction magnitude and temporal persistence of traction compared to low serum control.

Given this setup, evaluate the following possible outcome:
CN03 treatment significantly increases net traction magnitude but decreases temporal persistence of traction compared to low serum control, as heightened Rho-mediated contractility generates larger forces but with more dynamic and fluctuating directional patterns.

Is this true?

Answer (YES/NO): NO